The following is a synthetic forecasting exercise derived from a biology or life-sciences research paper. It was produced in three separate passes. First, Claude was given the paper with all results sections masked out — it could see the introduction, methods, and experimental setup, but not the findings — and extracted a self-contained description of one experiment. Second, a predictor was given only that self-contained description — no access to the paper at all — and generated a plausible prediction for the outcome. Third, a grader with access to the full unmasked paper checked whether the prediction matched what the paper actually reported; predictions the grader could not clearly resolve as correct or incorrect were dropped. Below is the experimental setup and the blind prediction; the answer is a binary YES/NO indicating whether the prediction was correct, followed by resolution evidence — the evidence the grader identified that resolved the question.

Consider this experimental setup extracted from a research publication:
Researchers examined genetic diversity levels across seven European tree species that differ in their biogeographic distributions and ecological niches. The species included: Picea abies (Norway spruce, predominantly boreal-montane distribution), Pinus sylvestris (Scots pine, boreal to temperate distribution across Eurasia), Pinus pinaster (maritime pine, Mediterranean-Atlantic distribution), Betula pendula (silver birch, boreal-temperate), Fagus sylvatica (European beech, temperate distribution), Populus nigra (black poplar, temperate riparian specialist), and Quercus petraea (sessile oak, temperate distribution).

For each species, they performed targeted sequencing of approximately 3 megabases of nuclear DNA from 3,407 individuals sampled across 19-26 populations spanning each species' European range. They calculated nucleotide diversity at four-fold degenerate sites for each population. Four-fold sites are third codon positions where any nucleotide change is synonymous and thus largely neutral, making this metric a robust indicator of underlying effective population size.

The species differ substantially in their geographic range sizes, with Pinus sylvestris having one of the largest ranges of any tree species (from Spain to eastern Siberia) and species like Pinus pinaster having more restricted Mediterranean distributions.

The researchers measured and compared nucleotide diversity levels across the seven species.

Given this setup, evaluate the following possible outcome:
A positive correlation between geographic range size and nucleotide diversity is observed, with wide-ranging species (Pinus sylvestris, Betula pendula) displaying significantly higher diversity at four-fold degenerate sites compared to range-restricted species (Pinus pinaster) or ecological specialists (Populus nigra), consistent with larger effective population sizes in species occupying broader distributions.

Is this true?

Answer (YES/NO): NO